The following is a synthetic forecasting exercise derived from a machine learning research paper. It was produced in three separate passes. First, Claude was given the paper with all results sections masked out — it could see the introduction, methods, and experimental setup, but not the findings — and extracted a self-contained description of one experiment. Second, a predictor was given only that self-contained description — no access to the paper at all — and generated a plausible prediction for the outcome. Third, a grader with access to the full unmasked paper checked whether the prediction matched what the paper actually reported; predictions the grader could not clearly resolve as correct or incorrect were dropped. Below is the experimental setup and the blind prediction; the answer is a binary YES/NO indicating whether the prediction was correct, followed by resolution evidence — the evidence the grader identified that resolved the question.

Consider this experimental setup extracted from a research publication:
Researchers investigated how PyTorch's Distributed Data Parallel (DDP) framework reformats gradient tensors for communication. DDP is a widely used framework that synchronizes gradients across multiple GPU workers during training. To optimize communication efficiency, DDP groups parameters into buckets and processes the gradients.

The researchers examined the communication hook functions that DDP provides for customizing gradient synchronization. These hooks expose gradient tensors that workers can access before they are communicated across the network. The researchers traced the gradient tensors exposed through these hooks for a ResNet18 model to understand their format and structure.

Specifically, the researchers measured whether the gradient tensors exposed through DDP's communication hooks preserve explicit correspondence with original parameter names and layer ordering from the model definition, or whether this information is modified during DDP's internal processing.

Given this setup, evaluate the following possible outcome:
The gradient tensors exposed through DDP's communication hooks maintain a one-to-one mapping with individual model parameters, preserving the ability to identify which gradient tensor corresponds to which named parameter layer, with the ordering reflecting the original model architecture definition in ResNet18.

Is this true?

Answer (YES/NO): NO